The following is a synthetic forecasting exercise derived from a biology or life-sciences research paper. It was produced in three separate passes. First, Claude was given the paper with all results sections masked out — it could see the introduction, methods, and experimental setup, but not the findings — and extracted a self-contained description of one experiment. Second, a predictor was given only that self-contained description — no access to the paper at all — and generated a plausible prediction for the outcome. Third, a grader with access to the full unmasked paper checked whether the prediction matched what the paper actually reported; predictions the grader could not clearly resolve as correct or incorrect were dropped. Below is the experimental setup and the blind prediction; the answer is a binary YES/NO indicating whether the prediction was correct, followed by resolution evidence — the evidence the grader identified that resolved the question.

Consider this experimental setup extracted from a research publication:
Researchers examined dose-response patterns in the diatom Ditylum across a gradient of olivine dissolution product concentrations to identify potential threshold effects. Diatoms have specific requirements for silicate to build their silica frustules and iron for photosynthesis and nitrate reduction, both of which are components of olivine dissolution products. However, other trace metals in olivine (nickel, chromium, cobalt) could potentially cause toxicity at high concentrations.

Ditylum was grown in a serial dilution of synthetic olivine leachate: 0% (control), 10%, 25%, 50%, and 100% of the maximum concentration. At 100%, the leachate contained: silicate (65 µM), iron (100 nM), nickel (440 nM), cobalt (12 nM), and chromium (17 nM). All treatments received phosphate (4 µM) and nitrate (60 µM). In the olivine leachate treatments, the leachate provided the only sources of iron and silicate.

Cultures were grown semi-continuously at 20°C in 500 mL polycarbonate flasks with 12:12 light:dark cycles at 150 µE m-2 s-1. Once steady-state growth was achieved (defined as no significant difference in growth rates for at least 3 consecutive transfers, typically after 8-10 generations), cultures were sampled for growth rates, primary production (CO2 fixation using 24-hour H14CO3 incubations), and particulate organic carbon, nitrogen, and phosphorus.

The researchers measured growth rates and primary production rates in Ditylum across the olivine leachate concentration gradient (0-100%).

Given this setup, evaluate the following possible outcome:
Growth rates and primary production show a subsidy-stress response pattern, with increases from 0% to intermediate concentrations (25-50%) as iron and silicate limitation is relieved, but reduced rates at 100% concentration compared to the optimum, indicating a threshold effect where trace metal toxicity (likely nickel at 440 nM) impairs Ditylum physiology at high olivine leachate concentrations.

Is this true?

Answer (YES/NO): NO